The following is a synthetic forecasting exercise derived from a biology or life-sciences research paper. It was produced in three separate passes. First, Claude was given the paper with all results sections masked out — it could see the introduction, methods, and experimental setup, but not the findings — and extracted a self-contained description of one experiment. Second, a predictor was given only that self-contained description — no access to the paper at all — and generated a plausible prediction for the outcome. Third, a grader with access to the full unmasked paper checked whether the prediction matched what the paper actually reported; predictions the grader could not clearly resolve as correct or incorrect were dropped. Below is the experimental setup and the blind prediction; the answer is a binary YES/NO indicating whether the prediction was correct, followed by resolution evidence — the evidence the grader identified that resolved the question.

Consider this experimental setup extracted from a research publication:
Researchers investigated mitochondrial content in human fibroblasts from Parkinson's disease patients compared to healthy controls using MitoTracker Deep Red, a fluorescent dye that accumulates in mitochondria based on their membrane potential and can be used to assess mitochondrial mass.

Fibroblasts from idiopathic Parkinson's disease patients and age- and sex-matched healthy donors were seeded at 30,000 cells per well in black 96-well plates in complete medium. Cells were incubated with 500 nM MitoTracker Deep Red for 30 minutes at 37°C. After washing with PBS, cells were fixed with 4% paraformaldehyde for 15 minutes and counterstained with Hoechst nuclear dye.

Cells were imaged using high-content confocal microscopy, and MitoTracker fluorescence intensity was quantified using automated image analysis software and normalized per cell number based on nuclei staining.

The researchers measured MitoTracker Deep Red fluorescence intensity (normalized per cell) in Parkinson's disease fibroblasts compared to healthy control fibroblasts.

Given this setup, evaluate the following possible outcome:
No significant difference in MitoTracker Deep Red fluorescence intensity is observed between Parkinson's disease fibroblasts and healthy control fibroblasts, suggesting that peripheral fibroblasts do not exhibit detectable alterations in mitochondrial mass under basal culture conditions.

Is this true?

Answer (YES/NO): YES